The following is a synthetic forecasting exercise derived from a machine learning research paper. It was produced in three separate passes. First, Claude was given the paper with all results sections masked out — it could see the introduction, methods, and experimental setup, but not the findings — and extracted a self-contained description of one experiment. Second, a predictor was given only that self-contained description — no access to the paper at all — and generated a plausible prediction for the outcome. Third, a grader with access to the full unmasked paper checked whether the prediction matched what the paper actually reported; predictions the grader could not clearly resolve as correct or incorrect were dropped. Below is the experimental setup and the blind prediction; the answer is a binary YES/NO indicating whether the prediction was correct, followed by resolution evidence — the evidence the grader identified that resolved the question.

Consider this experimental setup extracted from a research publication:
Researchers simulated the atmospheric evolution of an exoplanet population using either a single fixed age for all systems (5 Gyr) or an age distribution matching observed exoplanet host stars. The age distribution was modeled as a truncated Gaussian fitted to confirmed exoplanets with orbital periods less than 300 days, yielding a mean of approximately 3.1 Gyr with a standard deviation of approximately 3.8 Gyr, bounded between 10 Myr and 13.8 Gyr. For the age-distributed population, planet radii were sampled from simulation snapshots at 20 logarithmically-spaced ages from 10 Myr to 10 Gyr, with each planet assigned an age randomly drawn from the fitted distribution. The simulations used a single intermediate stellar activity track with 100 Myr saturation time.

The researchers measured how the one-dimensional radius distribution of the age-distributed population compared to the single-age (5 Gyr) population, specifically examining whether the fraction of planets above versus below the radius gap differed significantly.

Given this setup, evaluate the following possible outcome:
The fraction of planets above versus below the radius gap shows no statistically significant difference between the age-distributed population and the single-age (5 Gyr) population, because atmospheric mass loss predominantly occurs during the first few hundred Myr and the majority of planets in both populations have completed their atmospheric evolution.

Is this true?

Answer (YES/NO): YES